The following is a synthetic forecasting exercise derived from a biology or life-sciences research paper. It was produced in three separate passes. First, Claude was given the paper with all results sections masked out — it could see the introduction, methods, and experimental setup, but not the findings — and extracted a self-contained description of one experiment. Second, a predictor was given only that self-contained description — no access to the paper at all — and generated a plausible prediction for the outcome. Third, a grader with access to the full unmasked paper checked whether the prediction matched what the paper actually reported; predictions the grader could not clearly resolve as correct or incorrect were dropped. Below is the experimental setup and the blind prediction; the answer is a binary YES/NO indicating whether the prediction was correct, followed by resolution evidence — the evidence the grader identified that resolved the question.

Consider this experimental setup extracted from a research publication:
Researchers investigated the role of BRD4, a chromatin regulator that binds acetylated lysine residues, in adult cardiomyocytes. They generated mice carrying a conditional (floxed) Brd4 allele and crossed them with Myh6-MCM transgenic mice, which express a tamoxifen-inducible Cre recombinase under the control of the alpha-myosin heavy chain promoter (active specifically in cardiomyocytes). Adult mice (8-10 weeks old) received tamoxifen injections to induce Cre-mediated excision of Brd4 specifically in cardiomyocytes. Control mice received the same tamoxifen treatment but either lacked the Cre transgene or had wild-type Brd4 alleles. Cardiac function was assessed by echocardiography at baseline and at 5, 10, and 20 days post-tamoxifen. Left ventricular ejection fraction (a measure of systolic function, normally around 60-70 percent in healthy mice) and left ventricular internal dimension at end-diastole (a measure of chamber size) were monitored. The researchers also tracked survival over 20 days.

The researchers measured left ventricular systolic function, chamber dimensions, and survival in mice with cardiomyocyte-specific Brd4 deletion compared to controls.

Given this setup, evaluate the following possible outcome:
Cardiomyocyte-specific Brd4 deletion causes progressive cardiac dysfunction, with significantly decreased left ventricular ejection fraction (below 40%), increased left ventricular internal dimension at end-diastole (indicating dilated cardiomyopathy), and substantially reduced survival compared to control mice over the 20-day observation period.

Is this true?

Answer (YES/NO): YES